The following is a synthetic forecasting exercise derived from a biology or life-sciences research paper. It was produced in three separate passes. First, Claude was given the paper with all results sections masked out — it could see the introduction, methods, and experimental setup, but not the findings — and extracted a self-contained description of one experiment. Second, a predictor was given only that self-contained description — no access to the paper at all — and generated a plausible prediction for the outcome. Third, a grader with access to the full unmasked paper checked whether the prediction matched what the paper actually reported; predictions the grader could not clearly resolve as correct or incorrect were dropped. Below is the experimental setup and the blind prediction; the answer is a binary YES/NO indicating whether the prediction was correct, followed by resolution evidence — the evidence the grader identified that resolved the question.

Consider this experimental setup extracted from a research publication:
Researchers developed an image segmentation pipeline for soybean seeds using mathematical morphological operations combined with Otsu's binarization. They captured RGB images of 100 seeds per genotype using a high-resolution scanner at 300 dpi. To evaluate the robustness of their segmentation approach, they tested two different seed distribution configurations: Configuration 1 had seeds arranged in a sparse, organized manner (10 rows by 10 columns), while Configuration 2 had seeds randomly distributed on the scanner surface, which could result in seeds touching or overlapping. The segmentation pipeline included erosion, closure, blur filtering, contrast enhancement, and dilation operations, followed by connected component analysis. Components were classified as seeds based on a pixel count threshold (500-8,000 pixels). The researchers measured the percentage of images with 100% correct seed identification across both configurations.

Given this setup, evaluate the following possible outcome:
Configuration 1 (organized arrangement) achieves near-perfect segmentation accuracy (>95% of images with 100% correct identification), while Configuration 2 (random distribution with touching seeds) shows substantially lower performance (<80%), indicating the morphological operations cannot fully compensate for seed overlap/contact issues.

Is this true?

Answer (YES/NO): YES